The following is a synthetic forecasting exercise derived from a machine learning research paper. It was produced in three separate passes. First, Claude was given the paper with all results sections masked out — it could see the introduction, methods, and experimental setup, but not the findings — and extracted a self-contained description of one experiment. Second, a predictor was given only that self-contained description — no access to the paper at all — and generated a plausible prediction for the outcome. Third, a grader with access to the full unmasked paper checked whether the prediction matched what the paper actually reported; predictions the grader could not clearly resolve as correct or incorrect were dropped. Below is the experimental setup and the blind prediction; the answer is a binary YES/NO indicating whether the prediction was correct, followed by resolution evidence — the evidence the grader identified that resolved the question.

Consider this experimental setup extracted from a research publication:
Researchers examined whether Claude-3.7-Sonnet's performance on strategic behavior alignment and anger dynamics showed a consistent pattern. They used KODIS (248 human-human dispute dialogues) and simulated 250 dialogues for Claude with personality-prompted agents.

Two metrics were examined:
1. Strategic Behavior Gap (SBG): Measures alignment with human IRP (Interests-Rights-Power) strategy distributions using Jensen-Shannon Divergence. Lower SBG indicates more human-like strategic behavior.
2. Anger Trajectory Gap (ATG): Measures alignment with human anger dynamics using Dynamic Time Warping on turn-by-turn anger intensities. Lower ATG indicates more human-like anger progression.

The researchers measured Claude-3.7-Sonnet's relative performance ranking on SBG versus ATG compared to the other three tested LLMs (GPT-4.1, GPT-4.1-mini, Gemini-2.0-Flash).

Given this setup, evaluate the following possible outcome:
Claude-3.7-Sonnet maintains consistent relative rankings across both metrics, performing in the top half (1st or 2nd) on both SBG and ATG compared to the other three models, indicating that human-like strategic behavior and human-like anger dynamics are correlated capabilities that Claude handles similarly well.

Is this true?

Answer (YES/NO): NO